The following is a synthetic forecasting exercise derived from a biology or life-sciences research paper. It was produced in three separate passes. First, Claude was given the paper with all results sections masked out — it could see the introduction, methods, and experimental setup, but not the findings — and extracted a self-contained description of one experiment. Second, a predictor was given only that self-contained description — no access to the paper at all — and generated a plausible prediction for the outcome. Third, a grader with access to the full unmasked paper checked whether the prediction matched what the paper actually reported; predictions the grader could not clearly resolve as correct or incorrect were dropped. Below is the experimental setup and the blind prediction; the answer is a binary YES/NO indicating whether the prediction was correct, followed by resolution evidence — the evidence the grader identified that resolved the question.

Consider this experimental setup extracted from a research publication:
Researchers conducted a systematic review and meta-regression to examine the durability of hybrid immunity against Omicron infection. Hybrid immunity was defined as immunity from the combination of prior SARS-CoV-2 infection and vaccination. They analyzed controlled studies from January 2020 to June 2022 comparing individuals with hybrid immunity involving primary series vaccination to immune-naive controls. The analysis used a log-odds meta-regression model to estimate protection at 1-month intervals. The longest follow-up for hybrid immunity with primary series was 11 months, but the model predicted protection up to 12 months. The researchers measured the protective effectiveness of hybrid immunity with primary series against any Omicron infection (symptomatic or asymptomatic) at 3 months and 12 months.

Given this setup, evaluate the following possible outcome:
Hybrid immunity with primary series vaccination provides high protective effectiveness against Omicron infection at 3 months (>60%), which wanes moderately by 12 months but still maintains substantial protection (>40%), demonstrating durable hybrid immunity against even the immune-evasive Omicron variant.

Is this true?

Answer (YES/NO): YES